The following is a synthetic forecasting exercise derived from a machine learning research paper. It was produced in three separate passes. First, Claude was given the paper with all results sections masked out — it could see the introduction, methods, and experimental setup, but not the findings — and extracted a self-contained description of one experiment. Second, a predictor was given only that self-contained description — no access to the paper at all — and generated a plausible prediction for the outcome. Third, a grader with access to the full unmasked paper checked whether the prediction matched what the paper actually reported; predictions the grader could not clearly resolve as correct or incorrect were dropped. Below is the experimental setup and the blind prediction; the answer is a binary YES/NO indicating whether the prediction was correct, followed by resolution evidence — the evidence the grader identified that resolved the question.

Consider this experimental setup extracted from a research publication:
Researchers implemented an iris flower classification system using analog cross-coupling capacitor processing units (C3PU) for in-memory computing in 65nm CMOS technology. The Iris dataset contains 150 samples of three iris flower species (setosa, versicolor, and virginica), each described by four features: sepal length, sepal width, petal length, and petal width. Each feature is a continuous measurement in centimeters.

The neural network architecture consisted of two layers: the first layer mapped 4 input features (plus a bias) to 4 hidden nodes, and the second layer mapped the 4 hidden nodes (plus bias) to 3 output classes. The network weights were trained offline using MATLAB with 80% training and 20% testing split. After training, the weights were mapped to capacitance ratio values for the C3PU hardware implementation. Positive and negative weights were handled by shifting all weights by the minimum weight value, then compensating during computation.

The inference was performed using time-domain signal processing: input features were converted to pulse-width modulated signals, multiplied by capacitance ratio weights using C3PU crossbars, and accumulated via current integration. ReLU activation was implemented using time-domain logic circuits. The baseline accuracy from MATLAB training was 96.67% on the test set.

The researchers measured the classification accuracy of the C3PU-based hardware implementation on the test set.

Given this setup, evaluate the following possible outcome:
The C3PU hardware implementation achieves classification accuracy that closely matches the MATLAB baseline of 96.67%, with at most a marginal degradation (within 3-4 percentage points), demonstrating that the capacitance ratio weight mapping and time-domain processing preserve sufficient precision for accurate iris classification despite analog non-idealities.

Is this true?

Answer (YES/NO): NO